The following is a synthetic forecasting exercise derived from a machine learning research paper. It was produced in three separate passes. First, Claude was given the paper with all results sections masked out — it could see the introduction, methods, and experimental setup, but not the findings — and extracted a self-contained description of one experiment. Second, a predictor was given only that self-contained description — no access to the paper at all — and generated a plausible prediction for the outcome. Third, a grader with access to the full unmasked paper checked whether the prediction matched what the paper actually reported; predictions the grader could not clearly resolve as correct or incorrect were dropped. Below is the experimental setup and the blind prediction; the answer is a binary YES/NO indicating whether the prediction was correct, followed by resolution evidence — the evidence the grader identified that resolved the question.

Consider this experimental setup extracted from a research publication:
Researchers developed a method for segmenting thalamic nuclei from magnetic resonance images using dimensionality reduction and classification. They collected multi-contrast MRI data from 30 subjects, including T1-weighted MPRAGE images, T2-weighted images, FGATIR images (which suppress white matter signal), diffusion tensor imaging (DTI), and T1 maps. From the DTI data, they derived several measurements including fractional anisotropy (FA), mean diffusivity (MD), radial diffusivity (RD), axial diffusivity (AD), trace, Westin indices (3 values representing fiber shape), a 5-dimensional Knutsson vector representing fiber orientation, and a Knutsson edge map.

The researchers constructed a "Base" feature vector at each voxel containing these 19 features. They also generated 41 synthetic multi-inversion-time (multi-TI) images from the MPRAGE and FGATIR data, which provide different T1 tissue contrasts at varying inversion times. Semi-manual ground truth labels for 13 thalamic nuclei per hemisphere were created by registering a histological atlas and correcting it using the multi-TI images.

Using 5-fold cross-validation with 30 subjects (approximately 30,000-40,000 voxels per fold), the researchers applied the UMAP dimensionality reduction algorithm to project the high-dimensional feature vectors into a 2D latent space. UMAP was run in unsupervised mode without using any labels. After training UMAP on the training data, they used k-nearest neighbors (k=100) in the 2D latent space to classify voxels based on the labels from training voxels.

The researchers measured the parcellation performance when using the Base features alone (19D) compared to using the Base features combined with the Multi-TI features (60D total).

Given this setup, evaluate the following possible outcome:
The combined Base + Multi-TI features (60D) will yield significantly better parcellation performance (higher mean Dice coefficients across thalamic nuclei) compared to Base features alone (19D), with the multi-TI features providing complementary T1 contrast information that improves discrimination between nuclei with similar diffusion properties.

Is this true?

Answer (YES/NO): NO